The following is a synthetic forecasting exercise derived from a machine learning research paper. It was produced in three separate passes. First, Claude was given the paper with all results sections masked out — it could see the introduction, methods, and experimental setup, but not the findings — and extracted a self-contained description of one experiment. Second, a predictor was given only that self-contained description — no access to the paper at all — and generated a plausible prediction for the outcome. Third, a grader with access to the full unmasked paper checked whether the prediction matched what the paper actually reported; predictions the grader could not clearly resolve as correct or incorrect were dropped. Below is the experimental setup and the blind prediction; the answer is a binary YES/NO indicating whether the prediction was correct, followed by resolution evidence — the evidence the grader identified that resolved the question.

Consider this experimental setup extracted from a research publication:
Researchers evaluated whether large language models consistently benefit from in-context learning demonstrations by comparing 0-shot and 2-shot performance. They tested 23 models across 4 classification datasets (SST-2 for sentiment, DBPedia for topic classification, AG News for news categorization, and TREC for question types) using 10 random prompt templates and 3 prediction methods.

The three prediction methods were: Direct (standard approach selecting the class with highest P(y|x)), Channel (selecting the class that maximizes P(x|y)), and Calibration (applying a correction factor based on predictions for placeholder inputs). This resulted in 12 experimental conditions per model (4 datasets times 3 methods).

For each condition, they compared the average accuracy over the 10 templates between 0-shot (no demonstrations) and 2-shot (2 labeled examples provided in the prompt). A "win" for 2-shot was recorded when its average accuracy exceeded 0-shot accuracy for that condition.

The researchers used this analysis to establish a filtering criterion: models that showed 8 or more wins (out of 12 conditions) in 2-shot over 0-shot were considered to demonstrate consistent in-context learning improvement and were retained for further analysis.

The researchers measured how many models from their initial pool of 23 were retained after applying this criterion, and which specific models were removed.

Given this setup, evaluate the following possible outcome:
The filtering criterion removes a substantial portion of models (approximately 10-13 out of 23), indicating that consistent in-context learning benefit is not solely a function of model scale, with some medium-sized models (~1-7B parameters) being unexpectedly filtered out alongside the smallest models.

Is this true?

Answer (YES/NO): NO